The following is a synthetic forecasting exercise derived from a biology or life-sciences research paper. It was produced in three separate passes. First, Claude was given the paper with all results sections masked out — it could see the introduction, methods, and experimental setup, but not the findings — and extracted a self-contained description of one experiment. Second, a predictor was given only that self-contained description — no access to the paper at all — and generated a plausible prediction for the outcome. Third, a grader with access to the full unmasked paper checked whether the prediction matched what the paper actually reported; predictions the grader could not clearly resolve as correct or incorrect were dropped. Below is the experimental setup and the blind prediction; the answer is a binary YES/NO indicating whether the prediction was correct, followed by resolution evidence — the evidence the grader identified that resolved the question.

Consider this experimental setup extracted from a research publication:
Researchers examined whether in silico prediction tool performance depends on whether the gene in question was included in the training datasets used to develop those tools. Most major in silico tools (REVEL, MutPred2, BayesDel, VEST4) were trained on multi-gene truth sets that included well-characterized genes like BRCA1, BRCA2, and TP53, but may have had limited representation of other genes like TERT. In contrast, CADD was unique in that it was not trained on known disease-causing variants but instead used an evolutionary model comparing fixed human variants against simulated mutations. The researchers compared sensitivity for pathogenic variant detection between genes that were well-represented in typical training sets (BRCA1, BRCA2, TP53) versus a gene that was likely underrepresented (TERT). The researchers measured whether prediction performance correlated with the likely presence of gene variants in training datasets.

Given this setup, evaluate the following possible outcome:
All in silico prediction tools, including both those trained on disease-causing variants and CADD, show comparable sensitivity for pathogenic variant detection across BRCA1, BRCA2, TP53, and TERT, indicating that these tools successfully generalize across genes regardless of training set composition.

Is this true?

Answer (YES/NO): NO